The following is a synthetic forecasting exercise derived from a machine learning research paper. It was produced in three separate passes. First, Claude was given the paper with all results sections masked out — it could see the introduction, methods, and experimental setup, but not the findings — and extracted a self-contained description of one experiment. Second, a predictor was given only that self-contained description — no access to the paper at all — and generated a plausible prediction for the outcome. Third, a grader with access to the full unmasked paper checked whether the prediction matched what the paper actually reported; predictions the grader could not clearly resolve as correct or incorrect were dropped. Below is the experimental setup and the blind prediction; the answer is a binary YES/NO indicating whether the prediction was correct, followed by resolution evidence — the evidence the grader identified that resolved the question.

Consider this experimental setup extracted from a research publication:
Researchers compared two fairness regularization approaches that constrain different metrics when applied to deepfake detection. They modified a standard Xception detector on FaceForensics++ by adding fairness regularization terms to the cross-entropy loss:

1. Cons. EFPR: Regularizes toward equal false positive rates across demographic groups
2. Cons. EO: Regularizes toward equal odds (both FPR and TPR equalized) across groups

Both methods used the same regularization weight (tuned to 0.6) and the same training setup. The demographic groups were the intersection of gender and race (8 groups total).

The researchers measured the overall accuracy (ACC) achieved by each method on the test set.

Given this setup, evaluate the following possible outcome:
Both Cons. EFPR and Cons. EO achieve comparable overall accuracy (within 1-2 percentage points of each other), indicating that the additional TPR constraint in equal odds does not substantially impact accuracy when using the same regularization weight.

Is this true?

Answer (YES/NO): YES